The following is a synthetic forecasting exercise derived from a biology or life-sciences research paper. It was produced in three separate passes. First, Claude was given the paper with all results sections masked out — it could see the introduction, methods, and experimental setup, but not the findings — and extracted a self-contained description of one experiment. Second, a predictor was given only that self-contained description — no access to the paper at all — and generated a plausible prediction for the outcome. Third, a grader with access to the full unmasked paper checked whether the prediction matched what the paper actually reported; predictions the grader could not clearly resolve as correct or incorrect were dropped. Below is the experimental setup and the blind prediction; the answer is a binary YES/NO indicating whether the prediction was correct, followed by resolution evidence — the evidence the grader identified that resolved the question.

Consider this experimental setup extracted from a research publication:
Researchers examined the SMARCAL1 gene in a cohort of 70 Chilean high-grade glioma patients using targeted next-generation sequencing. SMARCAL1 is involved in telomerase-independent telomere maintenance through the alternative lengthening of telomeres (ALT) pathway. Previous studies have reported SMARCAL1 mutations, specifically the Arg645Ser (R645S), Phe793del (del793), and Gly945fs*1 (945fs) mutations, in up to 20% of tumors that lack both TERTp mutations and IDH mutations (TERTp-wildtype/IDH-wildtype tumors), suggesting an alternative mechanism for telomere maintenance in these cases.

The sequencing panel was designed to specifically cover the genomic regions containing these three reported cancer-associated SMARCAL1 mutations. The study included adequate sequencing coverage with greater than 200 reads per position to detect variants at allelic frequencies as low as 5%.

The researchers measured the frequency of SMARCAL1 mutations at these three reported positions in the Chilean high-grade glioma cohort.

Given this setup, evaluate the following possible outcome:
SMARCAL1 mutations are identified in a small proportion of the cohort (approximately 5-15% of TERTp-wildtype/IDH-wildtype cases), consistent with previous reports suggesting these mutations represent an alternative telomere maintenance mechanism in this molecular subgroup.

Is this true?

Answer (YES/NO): NO